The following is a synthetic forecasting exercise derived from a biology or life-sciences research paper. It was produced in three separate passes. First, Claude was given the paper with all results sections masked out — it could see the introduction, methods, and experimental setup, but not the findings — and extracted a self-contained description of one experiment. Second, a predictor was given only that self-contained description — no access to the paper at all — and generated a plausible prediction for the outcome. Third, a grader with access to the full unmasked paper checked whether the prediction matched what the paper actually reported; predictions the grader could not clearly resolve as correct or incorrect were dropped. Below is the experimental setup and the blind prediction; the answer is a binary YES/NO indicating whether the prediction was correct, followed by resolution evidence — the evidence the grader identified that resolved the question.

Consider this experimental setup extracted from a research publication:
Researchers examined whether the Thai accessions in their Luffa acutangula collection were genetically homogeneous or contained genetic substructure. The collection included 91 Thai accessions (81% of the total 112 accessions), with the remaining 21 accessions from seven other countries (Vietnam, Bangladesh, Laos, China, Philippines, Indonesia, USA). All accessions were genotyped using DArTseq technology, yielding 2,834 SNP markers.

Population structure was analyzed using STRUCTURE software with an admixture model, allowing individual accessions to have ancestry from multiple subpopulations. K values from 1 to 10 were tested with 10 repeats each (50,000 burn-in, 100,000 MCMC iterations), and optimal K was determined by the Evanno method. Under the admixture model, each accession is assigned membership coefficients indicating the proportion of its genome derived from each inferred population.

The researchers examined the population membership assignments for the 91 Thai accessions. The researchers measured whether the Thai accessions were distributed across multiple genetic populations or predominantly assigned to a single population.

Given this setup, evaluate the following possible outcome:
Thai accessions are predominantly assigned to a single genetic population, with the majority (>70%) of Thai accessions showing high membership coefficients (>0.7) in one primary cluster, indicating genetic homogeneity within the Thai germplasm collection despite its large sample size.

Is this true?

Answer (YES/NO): NO